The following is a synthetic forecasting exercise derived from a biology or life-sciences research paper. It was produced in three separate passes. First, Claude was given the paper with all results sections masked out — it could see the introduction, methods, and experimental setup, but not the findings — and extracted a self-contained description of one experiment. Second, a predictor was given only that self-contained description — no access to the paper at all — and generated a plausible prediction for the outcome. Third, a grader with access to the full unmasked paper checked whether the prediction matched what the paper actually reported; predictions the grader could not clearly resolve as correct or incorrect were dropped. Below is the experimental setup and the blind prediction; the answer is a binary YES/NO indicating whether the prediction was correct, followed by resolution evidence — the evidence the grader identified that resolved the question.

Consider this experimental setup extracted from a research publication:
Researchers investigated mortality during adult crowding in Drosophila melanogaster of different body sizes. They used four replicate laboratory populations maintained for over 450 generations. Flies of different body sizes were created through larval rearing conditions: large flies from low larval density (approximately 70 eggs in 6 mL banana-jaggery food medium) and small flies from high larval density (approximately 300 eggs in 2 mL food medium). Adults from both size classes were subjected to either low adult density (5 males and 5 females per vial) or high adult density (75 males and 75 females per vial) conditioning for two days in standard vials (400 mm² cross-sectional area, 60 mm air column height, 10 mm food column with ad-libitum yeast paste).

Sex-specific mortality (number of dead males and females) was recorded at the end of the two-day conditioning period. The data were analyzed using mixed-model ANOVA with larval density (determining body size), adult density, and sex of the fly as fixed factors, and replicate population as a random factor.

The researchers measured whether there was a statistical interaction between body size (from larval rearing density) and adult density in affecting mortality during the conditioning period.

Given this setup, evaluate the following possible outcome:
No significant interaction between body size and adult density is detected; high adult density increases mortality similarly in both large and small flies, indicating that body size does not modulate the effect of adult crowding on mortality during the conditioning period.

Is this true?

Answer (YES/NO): NO